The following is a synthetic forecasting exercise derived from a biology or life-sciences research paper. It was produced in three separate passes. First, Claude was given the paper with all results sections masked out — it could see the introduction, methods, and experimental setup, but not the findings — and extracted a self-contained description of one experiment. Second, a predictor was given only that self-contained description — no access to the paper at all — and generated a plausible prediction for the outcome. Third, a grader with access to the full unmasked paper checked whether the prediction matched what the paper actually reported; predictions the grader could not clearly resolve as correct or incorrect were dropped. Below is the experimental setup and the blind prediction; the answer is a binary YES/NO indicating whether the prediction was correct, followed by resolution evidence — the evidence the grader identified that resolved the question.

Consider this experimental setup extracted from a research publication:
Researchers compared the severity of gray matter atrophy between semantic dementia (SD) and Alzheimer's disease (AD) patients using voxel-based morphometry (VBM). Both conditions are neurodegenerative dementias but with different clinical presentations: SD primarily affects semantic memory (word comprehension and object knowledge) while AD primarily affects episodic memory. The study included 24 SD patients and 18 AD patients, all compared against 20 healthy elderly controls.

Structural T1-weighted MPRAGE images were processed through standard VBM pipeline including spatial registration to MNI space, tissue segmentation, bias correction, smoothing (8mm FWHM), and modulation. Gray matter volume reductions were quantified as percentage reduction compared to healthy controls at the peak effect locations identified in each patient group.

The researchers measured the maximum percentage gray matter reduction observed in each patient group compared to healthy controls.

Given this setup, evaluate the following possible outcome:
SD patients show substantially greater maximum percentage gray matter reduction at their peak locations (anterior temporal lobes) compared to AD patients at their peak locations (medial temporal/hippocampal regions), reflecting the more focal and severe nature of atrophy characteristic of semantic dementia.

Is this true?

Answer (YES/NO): NO